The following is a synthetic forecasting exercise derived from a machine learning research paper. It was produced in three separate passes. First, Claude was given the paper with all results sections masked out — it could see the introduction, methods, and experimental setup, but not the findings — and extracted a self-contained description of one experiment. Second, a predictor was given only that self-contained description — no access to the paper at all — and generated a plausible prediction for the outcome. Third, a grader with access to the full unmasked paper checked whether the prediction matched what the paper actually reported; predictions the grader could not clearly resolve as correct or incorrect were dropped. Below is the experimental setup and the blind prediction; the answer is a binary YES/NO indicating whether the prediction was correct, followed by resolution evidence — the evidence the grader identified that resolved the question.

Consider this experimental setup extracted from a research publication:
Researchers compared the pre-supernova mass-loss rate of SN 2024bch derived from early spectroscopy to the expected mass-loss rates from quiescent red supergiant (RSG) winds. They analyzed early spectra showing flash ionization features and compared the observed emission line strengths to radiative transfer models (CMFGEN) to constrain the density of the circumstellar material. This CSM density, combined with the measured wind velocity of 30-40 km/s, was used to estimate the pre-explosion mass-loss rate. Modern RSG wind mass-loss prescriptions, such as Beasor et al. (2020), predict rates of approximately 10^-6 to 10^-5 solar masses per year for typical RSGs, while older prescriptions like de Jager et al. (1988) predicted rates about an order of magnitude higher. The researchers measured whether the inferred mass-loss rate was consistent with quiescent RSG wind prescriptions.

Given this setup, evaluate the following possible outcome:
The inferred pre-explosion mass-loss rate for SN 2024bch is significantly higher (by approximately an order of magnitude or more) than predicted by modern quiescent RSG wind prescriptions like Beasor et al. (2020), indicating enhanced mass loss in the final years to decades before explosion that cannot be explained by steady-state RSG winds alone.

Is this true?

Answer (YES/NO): YES